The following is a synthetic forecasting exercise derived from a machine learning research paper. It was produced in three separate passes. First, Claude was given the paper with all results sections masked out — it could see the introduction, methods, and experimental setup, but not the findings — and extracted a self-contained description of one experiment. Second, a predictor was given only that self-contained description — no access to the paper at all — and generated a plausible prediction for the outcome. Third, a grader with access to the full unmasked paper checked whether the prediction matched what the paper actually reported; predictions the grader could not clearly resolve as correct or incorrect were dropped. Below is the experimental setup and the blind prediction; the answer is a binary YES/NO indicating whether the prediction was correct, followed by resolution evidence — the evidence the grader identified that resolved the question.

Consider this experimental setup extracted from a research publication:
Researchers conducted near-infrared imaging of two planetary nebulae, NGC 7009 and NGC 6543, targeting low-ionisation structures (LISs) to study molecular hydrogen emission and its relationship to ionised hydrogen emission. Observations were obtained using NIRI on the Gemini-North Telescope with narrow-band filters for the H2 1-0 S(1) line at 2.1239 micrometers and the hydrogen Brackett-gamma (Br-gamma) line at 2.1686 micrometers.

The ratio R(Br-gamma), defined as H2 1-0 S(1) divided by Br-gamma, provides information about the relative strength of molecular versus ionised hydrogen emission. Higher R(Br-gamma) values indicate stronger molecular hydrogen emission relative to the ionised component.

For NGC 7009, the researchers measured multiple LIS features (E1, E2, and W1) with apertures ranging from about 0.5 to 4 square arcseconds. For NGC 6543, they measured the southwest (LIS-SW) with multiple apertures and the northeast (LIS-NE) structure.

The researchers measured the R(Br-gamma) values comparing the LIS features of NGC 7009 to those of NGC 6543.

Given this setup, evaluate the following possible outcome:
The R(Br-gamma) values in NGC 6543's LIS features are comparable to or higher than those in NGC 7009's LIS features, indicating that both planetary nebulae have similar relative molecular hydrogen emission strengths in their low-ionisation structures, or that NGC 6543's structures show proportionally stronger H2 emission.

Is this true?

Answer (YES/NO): NO